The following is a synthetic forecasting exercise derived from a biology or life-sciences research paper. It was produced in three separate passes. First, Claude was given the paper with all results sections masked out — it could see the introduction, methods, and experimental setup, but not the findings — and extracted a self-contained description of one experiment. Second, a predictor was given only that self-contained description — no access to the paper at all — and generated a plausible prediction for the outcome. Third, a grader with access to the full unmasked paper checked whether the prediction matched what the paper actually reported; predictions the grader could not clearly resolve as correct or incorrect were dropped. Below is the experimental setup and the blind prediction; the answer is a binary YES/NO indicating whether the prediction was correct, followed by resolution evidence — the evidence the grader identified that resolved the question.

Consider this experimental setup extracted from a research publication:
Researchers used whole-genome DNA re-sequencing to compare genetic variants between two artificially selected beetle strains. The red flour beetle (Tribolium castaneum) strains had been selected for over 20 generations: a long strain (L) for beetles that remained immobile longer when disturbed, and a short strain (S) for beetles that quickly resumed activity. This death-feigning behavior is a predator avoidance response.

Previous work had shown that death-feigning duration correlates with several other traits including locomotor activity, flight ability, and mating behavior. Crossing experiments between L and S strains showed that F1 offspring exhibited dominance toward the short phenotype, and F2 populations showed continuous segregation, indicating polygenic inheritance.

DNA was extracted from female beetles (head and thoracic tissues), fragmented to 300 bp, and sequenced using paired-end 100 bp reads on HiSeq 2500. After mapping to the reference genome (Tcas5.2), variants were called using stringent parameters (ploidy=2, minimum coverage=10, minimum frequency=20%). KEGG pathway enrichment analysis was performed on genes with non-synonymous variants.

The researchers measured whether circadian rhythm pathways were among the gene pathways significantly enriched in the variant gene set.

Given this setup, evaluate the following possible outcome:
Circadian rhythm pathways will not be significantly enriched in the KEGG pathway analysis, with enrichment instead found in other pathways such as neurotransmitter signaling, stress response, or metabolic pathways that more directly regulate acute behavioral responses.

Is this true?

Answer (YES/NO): NO